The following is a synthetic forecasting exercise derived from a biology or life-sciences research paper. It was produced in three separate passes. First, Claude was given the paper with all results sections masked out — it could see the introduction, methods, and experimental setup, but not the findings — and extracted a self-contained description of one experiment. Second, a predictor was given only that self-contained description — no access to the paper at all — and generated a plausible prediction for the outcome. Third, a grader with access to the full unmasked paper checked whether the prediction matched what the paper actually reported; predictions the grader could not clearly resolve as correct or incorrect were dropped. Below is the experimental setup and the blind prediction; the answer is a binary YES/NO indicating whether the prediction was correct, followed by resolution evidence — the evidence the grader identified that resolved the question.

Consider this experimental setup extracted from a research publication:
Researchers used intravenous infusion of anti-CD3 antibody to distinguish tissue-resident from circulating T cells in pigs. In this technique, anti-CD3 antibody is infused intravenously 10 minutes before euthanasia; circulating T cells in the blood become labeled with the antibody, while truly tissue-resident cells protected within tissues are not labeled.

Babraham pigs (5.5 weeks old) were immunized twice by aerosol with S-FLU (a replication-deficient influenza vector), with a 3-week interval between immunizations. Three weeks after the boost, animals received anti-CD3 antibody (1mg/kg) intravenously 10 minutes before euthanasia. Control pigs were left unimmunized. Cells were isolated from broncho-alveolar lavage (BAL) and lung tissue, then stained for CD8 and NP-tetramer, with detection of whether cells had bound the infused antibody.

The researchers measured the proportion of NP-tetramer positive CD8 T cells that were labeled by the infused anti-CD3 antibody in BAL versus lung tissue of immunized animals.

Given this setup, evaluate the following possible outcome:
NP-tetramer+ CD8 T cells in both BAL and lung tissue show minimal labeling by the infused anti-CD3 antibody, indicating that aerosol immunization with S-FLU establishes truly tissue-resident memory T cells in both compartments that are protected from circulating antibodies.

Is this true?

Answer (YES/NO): YES